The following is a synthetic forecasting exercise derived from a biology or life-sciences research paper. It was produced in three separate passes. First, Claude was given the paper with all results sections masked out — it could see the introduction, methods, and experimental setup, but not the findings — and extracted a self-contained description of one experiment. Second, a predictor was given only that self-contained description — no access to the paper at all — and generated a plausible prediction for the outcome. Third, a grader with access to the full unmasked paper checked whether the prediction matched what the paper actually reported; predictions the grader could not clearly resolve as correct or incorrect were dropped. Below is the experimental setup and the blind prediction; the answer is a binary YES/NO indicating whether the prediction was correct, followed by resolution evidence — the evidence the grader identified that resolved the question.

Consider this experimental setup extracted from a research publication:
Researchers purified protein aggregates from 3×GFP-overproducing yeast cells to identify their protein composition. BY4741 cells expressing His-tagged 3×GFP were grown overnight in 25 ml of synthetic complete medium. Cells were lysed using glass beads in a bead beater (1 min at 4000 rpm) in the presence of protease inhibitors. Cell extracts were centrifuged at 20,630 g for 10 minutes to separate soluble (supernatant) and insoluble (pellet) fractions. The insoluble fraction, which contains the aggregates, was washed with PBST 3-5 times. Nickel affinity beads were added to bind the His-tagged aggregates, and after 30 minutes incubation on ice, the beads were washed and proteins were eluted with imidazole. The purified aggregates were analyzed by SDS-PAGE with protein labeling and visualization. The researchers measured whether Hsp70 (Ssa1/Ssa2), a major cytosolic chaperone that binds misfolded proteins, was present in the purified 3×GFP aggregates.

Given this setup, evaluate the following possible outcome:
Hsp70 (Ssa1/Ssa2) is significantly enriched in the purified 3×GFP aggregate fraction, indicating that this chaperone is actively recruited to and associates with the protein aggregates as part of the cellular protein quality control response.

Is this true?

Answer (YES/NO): YES